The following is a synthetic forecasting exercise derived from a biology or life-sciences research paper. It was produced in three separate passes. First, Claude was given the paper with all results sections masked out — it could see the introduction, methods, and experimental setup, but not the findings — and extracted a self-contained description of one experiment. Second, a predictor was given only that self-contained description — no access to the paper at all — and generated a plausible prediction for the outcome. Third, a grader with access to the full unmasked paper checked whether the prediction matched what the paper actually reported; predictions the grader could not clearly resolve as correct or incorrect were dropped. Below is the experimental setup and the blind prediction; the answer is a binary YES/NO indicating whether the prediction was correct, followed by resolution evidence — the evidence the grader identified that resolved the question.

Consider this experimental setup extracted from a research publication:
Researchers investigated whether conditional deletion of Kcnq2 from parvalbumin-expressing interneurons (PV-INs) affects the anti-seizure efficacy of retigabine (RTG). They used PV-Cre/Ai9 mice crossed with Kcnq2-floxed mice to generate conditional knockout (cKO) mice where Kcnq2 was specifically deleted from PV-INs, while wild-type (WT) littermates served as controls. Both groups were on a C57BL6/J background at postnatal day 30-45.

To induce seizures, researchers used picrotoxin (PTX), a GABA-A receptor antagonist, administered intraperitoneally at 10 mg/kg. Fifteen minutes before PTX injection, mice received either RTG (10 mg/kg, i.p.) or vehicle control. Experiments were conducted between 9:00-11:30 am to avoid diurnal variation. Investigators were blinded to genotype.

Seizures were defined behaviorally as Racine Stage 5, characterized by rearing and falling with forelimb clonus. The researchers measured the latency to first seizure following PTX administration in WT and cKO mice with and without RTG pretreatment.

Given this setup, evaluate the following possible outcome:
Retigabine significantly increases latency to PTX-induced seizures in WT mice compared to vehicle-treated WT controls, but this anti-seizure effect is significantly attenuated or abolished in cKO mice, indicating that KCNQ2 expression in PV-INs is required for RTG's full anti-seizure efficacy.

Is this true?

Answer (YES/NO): NO